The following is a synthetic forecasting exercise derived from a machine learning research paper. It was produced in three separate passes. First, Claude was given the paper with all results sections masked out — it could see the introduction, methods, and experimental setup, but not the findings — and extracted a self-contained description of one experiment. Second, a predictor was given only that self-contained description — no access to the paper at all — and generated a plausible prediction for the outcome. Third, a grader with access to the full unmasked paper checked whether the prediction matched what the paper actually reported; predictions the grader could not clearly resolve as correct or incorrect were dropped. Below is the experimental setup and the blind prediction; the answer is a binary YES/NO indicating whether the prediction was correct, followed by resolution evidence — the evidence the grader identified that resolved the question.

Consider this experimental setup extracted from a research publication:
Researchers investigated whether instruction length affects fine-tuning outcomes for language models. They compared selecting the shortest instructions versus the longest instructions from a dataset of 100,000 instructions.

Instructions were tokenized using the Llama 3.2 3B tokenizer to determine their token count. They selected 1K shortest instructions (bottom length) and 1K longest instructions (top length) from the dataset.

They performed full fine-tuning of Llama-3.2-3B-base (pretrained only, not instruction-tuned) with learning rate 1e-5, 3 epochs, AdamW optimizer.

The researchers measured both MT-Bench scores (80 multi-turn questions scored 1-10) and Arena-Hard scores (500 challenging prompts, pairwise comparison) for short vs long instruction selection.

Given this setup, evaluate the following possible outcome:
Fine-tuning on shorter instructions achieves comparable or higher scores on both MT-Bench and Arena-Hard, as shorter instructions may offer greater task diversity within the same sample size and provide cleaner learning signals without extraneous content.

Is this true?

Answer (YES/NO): NO